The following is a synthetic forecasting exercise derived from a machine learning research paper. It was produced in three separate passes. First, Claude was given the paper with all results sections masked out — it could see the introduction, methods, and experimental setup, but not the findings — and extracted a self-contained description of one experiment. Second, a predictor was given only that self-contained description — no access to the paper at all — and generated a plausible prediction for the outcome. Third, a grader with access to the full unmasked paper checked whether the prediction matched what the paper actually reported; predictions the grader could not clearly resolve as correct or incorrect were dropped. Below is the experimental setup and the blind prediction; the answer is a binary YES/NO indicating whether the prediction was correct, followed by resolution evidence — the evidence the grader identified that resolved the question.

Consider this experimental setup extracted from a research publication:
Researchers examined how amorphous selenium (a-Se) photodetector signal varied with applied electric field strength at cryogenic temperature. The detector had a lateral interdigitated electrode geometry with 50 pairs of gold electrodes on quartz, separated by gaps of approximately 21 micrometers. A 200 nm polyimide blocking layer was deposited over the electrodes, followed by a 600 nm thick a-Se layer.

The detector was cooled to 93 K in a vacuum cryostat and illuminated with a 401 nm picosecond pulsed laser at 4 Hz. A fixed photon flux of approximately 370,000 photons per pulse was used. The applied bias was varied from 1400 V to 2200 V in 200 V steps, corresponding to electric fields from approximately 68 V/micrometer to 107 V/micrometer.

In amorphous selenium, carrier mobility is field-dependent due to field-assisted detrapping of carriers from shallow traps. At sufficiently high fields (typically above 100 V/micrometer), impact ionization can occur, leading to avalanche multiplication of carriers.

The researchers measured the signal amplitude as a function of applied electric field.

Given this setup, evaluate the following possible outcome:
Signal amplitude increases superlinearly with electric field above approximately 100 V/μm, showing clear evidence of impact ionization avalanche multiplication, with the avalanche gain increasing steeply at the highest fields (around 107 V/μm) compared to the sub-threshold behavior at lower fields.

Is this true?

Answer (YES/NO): YES